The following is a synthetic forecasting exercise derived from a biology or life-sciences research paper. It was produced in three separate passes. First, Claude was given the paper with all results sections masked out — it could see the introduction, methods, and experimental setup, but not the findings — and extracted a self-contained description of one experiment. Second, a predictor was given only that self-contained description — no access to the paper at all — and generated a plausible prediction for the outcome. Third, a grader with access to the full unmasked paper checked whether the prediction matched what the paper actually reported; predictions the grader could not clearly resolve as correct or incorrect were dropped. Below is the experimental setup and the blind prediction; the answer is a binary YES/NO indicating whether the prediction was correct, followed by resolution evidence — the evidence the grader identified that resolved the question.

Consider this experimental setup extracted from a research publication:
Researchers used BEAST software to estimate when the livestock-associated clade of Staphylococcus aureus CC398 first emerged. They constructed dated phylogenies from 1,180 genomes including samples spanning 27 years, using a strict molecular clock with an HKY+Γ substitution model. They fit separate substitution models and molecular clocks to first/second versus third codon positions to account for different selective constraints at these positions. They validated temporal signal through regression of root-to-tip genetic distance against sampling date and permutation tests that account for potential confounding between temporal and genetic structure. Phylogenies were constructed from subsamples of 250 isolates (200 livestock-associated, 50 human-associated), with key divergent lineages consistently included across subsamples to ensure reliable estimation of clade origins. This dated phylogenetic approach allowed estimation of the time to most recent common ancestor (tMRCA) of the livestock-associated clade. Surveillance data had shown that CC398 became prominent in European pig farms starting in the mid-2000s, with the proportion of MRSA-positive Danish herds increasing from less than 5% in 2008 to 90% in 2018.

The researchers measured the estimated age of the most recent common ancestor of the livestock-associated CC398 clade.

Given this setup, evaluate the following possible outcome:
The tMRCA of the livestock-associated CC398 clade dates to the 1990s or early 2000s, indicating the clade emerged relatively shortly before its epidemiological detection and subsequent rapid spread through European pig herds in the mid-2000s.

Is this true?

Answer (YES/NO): NO